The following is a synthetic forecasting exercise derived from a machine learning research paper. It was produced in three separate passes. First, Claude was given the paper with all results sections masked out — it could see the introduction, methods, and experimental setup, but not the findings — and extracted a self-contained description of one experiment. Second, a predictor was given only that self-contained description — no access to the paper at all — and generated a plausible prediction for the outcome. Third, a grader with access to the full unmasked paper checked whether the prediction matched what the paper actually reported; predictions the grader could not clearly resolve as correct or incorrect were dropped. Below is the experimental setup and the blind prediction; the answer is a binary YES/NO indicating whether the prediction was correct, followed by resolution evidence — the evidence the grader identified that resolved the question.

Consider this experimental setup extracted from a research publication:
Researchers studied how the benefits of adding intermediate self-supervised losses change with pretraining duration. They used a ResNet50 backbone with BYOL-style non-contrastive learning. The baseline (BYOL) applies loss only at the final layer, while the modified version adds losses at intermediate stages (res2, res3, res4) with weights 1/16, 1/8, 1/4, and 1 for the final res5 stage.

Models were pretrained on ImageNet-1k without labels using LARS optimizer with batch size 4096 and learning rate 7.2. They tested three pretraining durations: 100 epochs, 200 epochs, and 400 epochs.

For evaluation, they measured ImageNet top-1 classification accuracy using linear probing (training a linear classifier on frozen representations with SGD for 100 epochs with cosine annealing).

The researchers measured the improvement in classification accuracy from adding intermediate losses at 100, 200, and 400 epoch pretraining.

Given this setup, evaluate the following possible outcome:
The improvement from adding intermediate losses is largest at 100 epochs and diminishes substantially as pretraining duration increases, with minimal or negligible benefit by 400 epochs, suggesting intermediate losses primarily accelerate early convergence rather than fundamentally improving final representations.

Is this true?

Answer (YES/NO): NO